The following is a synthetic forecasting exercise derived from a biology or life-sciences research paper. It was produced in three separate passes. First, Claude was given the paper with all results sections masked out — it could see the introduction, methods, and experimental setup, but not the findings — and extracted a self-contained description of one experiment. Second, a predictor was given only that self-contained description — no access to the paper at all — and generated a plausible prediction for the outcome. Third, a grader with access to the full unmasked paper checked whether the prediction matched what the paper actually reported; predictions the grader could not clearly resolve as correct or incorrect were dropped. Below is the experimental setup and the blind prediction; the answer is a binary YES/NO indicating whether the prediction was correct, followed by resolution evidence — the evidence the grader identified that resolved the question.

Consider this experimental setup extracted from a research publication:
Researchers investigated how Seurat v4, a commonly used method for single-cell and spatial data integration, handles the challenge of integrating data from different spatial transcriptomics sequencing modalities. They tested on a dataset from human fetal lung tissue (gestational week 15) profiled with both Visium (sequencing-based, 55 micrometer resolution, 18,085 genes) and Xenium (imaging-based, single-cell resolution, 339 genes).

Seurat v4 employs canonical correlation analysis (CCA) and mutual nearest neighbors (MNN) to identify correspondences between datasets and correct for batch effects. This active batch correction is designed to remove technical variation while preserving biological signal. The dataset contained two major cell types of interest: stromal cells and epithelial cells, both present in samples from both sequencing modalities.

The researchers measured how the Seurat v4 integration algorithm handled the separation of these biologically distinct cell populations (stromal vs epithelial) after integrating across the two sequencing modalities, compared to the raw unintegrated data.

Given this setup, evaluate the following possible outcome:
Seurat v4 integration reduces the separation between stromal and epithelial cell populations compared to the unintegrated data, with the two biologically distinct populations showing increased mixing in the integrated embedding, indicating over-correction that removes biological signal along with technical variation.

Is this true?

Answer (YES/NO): YES